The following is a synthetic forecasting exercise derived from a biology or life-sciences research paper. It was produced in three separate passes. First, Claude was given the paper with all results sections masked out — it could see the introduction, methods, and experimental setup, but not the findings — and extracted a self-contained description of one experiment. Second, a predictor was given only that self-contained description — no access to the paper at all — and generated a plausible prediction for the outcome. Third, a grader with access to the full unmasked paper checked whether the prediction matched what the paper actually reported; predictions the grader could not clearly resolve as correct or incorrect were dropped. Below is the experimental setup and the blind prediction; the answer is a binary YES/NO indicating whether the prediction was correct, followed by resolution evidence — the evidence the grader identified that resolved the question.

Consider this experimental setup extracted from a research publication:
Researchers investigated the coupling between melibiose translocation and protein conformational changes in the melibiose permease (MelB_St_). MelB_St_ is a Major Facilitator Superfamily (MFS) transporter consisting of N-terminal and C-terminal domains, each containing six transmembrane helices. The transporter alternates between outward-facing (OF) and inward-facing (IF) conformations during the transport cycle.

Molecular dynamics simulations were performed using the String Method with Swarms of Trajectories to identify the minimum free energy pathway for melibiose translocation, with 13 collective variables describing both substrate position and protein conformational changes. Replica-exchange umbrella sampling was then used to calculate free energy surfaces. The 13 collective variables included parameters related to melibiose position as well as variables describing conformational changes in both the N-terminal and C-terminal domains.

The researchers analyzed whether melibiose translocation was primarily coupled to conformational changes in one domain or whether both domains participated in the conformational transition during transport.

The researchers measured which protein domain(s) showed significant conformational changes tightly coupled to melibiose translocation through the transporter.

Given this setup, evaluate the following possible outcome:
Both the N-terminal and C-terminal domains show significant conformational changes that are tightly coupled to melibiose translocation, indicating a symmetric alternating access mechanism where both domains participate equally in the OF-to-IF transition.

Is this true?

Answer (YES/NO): YES